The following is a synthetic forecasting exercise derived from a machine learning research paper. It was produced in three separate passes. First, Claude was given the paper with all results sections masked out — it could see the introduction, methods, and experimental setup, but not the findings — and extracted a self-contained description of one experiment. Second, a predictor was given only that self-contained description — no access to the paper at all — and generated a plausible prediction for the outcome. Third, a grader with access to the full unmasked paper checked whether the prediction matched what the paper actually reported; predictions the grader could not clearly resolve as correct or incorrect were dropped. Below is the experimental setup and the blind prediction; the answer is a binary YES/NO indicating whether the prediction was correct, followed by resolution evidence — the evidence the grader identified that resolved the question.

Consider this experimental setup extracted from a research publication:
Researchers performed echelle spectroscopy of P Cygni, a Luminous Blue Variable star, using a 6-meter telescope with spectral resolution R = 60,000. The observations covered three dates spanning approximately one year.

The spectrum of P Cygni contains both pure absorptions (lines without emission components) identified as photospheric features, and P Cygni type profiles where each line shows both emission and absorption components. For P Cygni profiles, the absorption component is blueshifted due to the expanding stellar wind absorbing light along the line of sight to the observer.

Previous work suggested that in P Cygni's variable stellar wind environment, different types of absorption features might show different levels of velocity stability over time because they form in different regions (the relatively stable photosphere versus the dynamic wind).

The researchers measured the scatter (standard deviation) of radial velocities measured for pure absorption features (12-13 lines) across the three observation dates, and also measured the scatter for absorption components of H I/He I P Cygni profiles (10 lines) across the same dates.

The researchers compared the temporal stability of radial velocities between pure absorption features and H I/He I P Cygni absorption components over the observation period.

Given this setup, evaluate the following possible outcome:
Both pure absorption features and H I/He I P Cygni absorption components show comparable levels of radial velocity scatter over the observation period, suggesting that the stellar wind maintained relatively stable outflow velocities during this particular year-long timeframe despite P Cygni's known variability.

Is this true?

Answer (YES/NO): NO